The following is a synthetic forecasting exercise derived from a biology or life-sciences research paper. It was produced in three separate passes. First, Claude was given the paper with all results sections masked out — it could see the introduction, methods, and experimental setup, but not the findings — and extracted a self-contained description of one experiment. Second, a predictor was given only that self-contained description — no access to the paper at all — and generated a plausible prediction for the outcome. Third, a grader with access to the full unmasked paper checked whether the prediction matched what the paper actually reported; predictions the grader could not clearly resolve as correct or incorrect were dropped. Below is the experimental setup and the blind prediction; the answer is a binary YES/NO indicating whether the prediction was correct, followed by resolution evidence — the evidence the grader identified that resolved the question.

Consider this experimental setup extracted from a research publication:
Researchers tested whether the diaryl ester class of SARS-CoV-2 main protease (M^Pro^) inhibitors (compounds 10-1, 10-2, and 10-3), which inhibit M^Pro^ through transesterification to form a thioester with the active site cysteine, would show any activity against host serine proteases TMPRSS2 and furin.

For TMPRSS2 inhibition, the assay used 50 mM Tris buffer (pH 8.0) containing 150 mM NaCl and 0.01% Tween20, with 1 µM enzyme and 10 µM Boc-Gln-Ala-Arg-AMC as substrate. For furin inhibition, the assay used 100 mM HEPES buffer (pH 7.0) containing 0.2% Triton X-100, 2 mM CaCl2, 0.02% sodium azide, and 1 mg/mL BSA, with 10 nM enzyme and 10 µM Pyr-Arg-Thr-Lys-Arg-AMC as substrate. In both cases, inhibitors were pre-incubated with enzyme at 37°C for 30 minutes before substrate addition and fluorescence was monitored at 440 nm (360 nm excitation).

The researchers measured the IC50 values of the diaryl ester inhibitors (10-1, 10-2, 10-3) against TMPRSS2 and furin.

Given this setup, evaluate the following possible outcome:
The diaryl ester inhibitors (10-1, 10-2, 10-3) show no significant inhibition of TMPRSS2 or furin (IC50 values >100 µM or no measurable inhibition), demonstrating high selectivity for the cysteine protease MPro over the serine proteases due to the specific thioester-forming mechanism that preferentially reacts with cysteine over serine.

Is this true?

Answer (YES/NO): YES